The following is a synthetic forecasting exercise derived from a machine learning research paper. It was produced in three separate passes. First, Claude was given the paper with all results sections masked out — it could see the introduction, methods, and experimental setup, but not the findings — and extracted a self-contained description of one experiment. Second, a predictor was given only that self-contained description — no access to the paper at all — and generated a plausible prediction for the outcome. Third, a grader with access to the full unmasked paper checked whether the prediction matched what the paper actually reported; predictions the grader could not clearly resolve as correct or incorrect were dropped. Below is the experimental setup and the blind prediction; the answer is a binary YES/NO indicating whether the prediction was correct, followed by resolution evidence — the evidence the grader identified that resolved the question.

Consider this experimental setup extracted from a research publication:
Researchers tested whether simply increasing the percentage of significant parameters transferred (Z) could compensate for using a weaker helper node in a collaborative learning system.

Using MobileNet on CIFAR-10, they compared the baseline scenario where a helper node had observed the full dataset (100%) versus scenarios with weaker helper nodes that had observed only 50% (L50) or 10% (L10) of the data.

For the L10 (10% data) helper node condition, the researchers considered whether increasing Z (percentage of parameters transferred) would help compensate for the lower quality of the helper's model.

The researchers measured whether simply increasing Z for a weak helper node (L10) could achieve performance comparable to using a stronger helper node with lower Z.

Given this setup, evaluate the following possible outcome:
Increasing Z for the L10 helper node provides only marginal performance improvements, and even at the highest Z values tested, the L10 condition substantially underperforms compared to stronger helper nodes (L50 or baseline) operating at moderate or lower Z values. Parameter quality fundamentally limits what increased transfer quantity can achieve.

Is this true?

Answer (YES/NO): YES